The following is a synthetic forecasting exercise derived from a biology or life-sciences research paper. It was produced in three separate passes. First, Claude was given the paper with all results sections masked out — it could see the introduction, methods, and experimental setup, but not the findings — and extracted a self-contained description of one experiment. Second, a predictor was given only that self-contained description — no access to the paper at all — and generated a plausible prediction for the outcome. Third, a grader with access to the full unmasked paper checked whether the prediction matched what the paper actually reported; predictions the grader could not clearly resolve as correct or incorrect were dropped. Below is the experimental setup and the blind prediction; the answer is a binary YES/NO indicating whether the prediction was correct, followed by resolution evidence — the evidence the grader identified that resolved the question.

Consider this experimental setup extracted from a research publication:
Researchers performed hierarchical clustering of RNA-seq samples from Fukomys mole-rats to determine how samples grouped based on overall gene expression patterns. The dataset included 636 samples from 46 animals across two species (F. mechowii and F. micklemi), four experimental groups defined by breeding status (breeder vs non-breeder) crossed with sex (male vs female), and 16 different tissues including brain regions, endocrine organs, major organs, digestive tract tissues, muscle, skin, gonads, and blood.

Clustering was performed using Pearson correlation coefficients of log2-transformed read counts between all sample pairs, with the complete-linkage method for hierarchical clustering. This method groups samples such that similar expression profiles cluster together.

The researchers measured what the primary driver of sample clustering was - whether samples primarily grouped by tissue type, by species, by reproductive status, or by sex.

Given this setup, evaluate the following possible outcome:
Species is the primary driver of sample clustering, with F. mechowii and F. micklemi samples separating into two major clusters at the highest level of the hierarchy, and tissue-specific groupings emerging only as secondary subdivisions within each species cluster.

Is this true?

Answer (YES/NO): YES